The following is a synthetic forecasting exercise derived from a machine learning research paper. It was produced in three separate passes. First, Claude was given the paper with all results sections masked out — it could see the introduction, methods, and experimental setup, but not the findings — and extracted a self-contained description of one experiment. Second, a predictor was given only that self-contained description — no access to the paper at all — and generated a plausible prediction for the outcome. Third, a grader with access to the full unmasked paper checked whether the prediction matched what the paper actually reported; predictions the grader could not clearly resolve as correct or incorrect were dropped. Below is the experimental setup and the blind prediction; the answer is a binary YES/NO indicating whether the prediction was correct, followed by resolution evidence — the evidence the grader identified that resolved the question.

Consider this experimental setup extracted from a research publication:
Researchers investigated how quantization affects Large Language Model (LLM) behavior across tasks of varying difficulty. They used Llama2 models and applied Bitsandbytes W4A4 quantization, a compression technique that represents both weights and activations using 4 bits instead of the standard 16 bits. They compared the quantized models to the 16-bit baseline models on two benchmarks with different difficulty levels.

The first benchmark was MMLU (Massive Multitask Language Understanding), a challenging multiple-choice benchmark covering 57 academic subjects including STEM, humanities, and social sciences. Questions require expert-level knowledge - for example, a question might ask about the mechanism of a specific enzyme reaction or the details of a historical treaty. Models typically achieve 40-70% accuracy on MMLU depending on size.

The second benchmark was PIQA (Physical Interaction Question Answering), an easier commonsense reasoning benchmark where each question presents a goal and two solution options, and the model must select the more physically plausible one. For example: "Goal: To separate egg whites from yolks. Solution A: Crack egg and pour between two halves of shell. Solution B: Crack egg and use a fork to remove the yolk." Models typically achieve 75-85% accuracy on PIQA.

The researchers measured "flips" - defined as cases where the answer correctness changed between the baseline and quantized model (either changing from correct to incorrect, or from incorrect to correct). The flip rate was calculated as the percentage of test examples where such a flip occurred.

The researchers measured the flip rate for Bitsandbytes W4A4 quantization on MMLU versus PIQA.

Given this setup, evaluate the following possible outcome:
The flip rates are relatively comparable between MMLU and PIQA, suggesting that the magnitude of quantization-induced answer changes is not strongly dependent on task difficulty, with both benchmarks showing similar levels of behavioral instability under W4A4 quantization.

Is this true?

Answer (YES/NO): NO